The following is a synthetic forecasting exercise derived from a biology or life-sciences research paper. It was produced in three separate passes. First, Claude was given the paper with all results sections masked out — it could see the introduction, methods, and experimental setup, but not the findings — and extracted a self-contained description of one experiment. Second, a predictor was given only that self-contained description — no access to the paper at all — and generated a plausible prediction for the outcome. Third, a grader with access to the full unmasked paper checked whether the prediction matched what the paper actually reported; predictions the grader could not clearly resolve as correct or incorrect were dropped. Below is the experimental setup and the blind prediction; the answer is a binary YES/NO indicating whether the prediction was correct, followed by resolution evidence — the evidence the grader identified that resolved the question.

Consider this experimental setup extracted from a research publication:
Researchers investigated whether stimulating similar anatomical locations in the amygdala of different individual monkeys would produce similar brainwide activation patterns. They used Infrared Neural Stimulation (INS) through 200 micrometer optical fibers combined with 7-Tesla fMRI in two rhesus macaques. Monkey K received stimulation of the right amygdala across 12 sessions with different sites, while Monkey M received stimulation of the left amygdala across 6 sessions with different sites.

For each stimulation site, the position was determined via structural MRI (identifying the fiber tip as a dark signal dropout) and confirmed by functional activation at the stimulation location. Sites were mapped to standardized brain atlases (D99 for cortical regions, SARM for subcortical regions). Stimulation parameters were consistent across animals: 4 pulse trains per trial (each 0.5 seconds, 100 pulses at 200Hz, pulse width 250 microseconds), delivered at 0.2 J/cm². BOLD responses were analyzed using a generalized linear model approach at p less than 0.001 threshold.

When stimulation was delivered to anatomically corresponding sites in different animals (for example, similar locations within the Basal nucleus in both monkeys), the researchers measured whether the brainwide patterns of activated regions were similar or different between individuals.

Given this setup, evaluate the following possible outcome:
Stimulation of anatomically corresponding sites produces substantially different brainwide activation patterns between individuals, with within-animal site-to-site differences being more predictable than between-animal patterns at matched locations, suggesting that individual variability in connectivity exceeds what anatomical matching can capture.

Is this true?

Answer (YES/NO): NO